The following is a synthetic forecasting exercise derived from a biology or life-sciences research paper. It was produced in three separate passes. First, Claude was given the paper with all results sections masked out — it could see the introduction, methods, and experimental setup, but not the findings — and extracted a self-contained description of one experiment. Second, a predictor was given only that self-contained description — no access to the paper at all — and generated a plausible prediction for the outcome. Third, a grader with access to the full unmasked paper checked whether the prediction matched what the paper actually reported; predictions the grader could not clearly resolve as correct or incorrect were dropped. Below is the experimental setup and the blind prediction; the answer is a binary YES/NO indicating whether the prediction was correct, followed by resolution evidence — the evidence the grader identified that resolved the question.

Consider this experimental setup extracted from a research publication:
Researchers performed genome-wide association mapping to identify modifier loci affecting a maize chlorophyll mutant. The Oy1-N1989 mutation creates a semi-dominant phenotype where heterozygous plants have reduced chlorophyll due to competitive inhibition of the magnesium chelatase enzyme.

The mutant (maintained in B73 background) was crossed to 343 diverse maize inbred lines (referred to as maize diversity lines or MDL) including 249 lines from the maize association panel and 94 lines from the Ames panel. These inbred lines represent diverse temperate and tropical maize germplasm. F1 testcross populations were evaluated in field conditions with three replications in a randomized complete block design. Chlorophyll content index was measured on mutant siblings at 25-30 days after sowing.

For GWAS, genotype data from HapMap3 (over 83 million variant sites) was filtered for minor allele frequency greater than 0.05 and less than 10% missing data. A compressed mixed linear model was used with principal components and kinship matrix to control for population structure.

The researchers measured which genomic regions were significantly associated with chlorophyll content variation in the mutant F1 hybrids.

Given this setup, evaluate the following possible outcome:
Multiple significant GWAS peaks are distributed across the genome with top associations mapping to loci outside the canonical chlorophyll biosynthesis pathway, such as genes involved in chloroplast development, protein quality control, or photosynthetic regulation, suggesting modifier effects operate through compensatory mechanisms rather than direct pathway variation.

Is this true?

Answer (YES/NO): NO